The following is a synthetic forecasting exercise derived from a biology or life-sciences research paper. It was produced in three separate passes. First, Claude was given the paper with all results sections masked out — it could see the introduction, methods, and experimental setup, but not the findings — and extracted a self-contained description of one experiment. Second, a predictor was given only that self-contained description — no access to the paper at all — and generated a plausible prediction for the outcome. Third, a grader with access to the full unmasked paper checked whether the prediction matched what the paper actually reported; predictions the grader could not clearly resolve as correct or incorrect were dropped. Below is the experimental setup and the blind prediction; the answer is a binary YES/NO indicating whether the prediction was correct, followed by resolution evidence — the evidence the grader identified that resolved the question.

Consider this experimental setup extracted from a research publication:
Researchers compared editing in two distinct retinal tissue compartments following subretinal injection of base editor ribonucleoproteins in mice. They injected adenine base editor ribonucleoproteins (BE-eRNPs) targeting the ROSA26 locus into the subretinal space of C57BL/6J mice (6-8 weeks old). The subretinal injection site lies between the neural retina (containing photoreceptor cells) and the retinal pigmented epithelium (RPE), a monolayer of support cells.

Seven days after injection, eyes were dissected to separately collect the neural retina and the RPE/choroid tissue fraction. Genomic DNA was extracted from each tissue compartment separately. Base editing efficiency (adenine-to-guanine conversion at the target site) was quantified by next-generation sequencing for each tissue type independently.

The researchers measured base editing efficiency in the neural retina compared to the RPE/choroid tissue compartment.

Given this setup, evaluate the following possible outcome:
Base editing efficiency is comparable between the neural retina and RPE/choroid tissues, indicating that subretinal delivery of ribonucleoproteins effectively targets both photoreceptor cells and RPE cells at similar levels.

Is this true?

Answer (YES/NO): NO